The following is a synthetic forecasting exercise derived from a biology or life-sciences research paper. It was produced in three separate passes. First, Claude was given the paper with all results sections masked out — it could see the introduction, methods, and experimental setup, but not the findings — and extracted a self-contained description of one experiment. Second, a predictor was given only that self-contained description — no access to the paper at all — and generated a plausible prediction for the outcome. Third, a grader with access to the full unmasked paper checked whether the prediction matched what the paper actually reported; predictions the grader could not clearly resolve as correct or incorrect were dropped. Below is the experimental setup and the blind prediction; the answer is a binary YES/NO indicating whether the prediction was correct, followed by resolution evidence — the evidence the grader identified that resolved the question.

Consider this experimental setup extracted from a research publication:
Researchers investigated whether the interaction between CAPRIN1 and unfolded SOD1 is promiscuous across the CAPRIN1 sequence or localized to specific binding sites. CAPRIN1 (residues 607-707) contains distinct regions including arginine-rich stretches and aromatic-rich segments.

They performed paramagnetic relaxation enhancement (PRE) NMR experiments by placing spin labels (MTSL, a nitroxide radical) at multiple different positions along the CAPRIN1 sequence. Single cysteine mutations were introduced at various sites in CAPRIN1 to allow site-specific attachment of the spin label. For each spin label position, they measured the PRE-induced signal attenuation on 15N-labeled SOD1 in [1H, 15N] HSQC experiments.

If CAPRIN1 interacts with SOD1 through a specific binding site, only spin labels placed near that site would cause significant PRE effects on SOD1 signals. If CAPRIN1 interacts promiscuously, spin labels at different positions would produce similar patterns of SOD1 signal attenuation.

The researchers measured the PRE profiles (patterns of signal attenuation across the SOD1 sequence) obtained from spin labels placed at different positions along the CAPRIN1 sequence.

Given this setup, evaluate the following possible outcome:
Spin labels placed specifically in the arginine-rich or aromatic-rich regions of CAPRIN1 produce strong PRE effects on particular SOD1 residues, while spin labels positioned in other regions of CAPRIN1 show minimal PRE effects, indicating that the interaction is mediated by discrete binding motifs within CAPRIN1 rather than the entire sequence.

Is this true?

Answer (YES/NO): NO